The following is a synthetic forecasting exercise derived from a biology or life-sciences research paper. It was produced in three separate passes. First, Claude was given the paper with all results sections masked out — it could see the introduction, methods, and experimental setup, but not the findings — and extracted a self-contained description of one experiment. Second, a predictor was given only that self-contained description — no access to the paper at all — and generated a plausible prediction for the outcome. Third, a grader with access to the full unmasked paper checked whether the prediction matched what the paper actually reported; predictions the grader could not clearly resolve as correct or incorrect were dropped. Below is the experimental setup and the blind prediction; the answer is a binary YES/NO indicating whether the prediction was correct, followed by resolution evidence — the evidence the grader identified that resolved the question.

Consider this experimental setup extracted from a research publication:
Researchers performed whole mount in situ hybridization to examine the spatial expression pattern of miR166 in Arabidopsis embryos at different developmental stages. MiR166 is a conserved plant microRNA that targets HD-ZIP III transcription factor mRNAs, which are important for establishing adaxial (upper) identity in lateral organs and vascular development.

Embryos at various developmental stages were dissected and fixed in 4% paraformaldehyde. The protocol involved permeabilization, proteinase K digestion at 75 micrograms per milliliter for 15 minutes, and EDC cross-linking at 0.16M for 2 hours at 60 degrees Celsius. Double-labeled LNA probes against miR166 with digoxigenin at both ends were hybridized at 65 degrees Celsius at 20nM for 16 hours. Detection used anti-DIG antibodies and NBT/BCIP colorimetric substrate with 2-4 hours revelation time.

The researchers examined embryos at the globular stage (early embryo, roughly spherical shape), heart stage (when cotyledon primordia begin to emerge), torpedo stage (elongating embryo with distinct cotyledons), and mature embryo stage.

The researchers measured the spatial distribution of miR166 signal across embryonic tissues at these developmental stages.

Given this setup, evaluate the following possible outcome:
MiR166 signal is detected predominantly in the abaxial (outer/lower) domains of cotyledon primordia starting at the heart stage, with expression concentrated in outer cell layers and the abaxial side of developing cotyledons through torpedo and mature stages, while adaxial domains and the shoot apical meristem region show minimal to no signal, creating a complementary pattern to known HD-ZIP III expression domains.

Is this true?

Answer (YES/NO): NO